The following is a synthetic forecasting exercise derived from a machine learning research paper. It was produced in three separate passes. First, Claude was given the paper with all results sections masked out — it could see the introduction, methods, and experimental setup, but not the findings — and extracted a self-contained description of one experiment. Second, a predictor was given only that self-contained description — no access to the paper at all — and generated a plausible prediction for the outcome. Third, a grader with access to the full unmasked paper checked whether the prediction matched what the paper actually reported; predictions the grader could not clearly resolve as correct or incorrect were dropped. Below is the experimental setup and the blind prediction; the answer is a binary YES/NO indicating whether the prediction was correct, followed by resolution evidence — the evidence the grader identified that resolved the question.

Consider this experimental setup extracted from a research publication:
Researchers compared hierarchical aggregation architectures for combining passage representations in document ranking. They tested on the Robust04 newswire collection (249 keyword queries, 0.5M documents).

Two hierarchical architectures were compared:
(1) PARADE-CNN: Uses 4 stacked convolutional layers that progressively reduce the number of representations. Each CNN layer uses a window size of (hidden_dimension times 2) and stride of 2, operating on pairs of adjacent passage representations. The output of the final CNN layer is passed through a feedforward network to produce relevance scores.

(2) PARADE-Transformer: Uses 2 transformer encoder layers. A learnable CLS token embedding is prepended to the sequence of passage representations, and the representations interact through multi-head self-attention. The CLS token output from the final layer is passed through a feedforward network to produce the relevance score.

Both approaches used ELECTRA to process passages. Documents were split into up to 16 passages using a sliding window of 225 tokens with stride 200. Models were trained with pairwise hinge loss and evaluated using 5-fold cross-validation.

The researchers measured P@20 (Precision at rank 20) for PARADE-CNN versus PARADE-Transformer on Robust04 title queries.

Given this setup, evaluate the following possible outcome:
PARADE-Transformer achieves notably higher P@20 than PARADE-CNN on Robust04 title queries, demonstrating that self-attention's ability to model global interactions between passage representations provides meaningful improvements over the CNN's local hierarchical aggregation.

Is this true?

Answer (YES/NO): YES